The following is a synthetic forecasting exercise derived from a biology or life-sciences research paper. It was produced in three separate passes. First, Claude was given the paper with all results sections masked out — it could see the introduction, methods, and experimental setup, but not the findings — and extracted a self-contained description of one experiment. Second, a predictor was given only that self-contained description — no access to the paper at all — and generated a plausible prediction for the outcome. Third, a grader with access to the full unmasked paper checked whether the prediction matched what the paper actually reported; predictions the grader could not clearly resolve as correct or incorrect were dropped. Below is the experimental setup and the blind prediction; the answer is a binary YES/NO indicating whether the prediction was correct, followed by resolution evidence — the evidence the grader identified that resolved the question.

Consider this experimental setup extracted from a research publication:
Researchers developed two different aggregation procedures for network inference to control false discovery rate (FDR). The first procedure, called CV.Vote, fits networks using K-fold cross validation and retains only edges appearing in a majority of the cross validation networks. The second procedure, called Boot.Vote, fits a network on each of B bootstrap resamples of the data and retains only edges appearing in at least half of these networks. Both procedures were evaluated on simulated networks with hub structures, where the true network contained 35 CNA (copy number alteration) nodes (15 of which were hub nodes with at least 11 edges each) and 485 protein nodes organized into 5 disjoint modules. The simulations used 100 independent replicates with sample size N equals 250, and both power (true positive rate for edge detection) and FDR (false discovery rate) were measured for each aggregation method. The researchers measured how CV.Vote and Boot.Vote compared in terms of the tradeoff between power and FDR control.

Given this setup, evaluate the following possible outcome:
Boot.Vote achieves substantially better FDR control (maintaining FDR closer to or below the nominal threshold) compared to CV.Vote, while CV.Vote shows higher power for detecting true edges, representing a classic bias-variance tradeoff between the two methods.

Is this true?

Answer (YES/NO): NO